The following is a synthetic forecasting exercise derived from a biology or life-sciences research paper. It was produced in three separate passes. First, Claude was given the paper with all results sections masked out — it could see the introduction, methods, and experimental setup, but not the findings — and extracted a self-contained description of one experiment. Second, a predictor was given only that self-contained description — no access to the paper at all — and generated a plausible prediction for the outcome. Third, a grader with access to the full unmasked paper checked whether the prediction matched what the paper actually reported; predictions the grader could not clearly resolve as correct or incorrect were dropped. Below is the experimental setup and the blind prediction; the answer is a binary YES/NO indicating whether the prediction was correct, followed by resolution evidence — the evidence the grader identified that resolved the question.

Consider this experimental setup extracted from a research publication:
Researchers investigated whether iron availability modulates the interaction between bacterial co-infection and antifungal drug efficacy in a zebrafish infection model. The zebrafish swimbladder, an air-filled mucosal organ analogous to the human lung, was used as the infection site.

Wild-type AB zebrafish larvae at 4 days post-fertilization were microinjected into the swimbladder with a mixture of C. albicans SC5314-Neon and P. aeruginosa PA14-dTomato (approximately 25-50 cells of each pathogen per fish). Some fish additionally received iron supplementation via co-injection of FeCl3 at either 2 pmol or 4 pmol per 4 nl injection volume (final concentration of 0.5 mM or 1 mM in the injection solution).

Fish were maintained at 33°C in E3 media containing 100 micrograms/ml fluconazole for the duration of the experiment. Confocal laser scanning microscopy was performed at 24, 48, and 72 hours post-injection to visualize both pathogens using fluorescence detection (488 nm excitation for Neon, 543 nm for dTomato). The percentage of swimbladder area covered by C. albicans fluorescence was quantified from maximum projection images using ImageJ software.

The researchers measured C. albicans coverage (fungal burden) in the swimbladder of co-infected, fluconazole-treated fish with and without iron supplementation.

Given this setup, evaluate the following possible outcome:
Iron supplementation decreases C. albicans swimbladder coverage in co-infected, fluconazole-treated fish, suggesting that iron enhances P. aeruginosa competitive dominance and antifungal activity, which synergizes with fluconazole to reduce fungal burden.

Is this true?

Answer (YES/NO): NO